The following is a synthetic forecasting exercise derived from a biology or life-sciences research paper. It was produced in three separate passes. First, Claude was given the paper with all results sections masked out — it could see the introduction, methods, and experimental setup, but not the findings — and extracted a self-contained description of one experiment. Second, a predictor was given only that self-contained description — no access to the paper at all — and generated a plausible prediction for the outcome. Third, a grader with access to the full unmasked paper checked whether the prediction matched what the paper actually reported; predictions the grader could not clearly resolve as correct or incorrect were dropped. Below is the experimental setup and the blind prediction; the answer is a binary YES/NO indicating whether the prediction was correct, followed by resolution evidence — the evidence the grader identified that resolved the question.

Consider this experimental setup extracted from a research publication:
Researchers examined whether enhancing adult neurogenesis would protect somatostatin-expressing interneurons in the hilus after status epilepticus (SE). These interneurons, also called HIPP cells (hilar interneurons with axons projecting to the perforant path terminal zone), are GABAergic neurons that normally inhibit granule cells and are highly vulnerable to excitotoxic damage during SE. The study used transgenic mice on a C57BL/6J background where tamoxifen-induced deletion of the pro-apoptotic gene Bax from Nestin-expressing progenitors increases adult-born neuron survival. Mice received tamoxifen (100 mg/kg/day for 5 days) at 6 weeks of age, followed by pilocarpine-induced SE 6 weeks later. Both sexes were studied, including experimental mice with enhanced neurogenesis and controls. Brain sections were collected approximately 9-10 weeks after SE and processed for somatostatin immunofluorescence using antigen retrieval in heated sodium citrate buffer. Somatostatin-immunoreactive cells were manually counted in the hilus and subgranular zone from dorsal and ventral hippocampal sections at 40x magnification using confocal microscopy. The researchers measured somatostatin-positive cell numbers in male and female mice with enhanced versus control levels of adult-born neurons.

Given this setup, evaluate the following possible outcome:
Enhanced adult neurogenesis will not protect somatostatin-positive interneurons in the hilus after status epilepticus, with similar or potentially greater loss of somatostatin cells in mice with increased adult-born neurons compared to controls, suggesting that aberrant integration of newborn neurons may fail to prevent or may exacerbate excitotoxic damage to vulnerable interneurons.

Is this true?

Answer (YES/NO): NO